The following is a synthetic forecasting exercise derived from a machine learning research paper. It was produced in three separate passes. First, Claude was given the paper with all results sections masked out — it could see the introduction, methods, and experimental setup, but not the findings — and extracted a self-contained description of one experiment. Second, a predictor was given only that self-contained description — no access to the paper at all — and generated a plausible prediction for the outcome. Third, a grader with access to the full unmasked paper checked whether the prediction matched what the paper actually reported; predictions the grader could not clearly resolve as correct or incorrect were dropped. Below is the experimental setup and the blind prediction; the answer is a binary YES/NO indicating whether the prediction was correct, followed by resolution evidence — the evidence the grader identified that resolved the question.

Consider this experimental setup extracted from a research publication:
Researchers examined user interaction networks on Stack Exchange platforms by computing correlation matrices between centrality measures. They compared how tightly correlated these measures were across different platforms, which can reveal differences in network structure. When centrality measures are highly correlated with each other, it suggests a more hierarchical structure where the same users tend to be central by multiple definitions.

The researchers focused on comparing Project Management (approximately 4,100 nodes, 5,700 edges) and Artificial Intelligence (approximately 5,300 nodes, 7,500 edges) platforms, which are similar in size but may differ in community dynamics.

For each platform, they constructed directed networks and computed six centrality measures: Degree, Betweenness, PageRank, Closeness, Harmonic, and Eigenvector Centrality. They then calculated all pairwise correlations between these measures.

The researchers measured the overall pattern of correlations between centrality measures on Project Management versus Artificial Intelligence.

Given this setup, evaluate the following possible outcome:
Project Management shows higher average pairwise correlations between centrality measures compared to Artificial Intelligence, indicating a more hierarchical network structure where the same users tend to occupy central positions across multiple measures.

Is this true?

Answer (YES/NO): YES